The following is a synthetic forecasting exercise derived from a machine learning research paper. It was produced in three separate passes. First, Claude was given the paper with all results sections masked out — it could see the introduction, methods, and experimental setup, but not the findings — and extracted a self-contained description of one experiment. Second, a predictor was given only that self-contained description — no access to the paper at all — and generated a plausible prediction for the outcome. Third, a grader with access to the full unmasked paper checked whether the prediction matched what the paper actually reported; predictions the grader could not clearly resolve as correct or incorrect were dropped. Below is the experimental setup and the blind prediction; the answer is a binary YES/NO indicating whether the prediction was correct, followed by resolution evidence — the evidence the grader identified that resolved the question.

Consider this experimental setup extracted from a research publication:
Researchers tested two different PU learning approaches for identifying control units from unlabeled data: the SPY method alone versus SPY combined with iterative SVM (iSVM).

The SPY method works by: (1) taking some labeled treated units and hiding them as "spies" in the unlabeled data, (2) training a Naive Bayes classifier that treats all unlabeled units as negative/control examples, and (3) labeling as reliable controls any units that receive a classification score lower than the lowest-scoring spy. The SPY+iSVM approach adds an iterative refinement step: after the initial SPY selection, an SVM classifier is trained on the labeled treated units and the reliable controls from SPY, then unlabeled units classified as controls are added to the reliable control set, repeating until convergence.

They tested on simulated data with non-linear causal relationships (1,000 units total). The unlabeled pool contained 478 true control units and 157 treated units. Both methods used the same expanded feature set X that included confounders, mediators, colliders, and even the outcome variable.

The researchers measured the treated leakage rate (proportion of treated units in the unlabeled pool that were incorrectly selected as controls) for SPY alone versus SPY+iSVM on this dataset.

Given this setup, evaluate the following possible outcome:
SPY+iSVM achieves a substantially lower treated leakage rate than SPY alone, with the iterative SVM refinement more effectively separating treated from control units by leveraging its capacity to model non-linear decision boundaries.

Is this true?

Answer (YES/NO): YES